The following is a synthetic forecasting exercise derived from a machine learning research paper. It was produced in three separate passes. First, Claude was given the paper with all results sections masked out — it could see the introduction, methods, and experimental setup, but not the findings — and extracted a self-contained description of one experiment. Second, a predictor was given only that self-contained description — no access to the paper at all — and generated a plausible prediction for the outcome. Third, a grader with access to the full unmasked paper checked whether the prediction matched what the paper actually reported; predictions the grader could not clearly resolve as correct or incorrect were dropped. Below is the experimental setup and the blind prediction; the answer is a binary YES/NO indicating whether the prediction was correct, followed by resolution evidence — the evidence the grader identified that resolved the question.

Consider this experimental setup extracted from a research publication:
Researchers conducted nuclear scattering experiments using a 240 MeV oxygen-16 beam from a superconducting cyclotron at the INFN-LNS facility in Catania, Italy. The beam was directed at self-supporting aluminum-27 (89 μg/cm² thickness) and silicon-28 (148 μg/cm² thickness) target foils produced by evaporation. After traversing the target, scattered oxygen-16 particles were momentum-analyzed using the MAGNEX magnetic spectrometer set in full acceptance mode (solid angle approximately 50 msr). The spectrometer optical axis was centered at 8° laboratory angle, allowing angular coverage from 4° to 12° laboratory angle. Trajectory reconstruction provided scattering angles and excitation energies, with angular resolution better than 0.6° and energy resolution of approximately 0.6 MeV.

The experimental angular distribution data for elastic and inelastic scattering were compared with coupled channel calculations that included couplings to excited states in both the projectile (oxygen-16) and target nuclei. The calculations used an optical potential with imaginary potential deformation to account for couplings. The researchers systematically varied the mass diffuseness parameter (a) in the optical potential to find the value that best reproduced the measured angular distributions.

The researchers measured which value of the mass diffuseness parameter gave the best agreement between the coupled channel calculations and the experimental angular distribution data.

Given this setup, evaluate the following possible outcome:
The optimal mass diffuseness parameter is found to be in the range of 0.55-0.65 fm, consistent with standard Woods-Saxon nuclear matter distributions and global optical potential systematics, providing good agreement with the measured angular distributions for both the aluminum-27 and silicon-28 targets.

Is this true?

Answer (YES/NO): NO